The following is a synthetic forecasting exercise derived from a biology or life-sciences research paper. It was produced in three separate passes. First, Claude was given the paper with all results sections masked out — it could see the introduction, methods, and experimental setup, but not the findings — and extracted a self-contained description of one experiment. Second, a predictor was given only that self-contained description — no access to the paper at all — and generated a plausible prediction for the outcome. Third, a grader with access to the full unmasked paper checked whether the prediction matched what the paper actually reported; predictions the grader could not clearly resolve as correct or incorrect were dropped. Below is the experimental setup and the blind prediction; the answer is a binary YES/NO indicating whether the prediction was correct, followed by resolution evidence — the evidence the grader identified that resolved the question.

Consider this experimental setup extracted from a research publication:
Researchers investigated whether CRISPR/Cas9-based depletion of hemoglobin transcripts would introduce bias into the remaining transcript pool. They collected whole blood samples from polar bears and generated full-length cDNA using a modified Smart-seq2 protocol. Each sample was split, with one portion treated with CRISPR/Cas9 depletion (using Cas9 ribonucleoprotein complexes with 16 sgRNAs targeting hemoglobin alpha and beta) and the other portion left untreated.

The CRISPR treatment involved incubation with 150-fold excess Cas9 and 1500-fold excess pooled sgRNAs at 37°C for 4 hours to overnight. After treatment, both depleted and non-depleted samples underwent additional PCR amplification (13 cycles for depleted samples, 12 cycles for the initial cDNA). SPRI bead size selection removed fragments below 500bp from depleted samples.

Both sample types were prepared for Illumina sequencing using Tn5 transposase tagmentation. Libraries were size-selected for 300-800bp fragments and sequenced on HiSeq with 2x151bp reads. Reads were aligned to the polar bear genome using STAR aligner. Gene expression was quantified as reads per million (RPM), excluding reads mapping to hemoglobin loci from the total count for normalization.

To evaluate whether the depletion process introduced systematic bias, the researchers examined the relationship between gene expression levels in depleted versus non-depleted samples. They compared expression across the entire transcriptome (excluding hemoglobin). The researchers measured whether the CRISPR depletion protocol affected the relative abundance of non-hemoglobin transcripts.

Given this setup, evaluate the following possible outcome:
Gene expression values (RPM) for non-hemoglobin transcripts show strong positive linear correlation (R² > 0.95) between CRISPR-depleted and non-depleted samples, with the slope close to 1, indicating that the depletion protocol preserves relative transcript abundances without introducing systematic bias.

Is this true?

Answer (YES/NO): NO